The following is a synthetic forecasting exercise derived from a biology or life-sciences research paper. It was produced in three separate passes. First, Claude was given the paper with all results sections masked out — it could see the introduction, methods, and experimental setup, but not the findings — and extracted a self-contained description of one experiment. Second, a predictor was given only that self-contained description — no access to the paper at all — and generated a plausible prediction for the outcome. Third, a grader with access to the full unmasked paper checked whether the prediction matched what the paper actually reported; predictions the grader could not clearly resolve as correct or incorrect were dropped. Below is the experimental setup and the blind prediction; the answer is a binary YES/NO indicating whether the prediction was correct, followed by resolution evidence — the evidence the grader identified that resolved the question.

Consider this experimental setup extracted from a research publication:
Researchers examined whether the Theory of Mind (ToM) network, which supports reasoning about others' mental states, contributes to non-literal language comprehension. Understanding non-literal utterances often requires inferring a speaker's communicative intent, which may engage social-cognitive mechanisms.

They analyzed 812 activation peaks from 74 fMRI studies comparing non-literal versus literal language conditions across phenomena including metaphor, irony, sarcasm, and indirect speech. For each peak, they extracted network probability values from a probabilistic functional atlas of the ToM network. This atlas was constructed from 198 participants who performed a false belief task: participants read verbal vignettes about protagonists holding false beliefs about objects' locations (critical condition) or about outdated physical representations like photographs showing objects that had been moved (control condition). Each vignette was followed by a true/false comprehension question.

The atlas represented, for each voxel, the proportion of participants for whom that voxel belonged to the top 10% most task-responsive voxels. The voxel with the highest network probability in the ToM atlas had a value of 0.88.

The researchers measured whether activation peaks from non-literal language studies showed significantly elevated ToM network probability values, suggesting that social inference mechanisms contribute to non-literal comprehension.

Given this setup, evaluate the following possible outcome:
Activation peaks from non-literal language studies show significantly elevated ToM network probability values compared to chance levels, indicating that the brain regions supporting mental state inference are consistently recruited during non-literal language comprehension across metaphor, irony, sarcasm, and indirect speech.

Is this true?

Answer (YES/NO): YES